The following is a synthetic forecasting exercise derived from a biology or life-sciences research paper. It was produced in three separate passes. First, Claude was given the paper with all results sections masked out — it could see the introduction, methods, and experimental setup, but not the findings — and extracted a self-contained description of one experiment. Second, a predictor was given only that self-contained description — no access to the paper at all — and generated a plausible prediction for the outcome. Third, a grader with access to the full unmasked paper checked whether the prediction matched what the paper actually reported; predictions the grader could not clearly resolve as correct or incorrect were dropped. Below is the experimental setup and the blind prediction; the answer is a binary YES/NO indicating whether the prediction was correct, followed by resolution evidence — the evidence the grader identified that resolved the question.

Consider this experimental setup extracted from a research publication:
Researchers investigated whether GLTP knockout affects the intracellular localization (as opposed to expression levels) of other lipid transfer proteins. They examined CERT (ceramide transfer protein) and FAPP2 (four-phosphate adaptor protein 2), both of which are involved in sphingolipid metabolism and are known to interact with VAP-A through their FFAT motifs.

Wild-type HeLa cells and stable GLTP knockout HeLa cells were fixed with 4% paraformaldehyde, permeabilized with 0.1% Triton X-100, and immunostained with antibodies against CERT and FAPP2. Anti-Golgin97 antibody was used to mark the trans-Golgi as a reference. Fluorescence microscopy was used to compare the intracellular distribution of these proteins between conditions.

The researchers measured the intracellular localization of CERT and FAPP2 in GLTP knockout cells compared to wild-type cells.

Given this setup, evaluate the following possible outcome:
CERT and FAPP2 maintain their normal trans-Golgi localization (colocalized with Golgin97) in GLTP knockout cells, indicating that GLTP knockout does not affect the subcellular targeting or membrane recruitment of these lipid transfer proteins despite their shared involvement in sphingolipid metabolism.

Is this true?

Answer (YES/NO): NO